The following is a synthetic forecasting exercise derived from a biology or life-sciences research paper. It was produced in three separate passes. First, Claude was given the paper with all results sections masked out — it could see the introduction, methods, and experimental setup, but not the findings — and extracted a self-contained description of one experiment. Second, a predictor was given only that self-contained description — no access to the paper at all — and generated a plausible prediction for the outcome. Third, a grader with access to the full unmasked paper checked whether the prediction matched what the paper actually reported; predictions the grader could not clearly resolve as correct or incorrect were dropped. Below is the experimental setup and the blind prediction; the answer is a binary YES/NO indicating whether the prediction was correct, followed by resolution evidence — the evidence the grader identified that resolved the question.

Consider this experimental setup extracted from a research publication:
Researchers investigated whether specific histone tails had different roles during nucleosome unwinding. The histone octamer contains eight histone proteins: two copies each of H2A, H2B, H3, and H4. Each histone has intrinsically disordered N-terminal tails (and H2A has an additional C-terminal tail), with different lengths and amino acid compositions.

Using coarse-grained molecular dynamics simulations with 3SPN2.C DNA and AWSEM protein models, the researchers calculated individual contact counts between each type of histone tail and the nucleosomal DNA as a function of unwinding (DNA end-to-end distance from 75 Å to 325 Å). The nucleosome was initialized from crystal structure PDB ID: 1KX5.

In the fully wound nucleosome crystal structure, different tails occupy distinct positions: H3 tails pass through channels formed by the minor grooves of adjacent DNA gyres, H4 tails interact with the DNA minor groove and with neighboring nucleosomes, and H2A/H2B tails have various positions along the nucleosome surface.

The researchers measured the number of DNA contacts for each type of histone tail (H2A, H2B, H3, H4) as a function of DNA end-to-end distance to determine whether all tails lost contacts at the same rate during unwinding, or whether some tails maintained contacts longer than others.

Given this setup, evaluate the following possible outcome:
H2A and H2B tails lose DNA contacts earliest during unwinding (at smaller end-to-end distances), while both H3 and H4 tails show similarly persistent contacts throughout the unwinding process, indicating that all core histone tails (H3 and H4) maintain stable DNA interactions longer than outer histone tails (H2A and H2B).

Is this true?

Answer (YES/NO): NO